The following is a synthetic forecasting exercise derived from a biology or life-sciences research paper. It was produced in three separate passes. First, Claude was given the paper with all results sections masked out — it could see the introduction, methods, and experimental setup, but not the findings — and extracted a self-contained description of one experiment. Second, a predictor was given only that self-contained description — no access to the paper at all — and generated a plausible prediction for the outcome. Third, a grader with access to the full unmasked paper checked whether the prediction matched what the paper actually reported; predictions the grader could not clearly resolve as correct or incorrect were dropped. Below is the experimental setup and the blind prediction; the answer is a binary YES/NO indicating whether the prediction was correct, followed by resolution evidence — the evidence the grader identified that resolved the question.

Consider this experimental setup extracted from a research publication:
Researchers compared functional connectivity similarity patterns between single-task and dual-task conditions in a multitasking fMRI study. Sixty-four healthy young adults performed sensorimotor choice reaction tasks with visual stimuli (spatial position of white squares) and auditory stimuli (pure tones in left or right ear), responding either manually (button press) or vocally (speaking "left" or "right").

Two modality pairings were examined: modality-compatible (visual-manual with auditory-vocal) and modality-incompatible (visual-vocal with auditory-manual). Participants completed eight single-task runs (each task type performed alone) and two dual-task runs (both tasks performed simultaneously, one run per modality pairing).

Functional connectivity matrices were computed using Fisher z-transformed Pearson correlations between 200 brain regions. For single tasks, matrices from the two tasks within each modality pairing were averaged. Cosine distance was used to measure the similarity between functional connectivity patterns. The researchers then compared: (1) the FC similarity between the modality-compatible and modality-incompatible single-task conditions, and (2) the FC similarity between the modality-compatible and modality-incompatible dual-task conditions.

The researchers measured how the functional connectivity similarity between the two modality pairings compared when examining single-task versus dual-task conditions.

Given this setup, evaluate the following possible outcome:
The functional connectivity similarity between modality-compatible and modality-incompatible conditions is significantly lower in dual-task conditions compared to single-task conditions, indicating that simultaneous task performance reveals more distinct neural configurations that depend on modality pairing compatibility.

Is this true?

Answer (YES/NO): YES